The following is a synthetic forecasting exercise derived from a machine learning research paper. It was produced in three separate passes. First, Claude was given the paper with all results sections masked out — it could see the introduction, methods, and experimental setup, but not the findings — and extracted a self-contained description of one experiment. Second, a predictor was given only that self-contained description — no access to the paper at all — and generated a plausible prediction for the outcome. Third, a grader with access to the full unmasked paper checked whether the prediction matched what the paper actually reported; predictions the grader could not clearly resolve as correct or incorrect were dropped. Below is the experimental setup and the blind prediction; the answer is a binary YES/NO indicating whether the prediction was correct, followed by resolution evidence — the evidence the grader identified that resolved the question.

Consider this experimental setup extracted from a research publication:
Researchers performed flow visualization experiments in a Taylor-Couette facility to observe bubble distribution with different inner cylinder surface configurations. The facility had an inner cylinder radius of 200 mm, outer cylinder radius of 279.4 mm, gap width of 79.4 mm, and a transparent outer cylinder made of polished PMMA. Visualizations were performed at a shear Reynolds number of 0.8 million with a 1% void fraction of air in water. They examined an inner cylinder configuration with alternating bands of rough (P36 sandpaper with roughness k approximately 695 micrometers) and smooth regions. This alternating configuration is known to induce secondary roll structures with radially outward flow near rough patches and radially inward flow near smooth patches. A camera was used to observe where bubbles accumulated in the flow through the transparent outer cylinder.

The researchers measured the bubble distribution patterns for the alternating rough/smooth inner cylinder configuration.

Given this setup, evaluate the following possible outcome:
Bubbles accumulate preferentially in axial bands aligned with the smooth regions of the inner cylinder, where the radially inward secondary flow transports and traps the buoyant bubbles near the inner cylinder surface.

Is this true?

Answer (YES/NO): NO